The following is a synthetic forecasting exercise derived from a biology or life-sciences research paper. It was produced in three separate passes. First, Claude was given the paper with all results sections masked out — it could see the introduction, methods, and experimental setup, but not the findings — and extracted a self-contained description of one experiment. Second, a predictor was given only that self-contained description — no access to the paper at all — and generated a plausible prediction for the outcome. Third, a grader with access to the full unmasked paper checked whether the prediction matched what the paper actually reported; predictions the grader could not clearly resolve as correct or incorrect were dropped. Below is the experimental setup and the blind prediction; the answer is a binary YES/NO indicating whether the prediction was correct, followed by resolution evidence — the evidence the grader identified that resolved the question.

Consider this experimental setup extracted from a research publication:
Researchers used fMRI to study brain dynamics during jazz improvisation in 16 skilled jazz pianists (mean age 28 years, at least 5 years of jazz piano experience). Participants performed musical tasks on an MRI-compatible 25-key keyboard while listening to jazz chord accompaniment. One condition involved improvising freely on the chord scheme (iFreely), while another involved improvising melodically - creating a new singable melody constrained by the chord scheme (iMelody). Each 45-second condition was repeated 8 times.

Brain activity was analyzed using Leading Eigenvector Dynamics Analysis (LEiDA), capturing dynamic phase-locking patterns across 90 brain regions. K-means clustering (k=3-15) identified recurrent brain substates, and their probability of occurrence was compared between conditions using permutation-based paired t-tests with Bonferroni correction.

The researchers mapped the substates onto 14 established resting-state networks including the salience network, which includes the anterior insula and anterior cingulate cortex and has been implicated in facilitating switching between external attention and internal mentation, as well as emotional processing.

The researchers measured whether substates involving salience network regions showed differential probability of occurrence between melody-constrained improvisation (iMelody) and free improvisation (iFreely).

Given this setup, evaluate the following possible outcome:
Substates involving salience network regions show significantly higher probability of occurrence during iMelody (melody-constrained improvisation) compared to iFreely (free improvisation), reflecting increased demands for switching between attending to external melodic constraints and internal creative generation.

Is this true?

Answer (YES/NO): NO